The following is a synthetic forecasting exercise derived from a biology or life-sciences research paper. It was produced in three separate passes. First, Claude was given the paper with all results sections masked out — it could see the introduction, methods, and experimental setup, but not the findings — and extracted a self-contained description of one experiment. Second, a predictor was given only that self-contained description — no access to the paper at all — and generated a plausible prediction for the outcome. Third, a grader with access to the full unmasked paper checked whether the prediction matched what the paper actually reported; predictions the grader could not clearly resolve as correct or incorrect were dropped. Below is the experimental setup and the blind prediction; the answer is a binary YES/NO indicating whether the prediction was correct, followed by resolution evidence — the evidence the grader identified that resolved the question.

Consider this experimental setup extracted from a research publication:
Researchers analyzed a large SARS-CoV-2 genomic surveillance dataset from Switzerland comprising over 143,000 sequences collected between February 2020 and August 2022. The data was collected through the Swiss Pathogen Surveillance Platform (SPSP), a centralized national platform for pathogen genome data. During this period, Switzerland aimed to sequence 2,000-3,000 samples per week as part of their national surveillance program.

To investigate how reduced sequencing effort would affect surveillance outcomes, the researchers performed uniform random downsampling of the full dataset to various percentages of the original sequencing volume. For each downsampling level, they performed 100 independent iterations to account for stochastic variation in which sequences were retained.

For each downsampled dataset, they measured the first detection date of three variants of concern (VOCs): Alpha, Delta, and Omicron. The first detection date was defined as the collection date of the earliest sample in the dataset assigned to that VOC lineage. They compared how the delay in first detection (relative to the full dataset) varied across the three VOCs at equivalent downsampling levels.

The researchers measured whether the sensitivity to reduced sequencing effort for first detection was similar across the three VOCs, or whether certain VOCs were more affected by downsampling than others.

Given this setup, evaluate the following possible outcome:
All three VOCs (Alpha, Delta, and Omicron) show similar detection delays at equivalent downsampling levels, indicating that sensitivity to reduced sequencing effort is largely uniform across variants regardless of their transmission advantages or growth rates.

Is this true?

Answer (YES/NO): NO